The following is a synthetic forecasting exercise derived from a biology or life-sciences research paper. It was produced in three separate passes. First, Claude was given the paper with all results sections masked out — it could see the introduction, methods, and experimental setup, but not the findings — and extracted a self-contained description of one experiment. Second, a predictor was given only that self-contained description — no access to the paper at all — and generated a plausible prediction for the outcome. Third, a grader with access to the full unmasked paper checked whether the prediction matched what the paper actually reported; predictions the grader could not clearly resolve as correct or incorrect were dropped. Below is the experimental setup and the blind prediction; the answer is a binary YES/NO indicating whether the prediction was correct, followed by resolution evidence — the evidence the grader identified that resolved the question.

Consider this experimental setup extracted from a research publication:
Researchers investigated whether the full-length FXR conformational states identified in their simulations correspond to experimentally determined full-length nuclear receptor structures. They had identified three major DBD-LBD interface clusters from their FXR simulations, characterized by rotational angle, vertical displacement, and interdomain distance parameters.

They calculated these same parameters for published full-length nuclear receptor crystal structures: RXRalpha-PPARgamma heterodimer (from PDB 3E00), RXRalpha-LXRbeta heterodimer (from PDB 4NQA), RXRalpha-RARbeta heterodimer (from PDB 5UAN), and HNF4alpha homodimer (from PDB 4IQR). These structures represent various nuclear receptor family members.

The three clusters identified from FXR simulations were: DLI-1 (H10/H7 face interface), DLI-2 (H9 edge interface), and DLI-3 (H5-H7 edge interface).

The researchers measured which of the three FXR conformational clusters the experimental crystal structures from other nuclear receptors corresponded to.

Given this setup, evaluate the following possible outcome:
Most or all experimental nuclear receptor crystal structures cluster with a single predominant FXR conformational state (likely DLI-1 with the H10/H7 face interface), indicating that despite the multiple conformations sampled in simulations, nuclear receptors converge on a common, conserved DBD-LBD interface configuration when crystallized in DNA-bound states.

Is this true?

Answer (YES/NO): NO